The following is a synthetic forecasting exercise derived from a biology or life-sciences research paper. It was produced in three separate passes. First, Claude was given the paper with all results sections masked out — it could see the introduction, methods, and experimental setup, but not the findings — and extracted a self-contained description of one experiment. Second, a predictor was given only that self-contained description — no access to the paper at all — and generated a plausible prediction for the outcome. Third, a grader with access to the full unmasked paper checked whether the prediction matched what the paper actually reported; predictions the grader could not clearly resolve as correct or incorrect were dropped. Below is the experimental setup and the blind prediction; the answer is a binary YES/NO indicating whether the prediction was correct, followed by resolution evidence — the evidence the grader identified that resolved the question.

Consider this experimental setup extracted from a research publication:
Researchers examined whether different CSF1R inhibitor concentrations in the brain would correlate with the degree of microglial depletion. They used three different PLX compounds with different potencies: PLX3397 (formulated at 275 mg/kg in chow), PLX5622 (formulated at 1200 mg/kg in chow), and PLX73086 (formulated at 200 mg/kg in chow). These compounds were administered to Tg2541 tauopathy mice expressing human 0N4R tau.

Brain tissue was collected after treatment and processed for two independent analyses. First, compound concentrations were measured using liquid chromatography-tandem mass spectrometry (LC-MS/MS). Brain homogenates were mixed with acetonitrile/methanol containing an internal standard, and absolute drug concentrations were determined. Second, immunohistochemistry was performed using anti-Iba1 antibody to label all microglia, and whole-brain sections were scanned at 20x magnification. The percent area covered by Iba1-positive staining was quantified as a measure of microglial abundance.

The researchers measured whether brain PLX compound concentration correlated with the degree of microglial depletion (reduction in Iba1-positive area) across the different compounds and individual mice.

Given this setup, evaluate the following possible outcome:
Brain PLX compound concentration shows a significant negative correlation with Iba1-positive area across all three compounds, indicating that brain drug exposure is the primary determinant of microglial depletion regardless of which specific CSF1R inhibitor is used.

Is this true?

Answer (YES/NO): NO